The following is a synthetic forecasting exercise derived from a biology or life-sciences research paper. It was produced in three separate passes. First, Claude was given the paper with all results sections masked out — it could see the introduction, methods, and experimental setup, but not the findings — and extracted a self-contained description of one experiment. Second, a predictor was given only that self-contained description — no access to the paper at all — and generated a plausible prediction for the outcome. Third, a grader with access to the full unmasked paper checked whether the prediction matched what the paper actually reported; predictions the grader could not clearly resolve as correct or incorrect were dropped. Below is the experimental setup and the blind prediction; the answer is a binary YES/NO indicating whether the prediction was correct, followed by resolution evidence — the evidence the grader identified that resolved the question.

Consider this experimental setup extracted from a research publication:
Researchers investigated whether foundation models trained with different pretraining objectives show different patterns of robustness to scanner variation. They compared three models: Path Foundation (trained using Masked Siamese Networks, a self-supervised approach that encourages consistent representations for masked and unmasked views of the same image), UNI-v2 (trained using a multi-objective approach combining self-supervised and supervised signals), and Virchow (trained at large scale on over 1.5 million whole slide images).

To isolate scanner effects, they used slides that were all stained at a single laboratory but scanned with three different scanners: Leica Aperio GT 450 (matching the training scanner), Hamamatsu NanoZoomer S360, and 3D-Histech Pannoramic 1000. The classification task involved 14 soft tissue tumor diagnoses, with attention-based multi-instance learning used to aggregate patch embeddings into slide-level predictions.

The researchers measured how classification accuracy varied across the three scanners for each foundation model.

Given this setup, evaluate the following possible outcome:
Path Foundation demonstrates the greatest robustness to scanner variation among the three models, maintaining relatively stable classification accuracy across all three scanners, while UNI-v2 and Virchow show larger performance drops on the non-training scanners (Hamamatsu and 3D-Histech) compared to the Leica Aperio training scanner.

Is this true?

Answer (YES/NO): NO